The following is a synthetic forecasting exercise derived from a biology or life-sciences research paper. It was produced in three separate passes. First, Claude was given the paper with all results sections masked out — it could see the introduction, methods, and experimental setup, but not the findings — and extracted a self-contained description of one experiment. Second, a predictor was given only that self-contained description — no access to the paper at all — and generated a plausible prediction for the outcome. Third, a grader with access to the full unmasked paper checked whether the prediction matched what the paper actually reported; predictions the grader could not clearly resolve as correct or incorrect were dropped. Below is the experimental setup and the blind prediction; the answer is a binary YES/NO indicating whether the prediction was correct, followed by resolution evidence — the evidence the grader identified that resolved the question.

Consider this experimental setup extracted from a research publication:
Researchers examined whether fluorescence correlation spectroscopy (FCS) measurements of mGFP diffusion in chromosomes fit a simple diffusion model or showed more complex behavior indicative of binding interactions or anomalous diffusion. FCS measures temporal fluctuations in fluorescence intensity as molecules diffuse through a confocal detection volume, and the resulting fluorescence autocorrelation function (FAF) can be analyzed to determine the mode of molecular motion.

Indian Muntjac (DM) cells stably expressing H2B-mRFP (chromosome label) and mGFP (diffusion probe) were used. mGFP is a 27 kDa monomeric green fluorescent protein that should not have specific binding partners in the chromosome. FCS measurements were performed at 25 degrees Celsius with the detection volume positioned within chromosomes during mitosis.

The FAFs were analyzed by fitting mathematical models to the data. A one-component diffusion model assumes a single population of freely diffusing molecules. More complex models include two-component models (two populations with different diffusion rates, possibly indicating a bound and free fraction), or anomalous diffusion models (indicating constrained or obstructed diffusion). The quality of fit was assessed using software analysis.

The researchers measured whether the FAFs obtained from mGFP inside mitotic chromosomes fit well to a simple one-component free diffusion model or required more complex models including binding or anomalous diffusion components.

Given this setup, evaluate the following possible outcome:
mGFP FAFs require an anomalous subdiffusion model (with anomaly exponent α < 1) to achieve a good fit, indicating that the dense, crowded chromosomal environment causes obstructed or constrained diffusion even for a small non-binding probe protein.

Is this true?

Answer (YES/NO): NO